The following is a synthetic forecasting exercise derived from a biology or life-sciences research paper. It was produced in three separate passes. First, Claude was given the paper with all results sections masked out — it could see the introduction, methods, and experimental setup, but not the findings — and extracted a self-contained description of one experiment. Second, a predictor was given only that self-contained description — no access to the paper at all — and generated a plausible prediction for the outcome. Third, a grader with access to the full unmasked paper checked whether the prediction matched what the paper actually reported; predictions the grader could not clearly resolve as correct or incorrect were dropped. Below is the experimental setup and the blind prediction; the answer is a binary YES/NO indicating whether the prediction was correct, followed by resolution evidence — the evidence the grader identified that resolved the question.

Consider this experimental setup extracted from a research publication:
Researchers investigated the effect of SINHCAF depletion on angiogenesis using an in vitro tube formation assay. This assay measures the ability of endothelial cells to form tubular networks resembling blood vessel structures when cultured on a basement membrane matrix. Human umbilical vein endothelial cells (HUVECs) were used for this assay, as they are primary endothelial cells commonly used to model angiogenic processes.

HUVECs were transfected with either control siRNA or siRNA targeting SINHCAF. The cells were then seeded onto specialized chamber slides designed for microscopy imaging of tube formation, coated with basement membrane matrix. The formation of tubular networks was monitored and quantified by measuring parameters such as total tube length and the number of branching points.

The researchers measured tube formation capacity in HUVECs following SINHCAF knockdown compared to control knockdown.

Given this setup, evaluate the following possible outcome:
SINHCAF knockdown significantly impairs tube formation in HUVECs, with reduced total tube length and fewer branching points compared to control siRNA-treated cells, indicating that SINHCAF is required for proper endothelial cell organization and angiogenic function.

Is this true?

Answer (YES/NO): NO